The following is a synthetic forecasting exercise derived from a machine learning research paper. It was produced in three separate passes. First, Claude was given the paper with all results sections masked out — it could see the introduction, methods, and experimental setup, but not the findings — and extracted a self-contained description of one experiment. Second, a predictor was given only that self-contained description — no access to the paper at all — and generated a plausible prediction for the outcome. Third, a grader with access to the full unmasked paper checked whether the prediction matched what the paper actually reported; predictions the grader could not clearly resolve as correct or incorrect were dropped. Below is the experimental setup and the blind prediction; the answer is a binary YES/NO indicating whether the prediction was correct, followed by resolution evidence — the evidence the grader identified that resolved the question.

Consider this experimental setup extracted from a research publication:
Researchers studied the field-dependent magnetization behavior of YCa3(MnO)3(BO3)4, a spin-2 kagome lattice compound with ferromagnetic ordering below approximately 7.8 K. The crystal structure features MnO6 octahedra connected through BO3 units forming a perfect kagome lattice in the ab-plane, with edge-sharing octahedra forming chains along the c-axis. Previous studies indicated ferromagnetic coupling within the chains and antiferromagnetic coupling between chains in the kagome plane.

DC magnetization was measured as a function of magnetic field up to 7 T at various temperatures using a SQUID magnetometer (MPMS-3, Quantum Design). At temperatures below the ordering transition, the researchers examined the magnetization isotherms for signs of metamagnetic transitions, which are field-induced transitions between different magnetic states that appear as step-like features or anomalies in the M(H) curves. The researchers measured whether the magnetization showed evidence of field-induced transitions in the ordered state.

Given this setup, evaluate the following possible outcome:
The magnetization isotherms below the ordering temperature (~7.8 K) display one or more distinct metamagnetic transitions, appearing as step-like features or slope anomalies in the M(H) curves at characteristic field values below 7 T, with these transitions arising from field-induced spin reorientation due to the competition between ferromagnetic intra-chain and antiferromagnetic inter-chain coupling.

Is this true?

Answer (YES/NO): YES